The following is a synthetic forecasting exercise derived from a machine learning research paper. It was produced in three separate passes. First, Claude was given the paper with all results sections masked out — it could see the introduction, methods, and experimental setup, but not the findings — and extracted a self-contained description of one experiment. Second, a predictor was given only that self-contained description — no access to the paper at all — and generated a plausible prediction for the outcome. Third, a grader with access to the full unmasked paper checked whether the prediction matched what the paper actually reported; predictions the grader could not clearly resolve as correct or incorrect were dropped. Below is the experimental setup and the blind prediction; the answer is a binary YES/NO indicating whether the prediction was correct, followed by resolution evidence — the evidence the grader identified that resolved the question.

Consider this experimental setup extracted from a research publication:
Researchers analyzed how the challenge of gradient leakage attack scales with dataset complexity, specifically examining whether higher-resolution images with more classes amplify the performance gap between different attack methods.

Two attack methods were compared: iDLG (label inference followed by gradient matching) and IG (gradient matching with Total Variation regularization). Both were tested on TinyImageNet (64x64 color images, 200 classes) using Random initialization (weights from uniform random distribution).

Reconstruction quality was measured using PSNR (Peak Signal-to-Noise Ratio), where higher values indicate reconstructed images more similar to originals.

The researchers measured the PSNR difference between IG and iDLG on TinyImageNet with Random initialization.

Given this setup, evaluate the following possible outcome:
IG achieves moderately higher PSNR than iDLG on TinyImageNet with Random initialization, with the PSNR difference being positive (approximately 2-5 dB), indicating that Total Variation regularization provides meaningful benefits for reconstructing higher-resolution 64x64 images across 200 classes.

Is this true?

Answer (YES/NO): NO